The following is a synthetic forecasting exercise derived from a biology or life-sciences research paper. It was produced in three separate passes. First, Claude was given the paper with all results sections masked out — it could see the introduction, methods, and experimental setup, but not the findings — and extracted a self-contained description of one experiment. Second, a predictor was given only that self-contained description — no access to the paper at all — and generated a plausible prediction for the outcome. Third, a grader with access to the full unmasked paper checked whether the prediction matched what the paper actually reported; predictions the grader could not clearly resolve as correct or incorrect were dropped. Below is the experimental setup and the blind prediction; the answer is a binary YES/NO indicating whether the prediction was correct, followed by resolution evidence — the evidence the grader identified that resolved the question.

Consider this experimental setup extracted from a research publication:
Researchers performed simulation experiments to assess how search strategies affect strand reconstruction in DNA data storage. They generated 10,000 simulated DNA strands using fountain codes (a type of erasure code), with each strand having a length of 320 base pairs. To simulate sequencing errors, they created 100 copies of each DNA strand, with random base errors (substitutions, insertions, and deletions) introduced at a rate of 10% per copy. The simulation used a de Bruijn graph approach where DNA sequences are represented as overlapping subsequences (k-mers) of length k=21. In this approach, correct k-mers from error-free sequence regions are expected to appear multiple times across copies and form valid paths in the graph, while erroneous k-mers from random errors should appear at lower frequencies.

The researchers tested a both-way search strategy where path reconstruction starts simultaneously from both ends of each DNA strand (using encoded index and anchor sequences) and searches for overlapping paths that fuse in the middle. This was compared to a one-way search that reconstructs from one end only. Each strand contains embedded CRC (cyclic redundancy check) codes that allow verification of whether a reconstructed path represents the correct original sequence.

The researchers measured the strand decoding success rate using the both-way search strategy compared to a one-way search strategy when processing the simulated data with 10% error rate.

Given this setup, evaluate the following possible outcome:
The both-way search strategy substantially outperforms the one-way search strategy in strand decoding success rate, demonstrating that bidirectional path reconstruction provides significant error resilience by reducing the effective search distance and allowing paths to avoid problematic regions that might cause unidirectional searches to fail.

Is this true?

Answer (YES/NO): NO